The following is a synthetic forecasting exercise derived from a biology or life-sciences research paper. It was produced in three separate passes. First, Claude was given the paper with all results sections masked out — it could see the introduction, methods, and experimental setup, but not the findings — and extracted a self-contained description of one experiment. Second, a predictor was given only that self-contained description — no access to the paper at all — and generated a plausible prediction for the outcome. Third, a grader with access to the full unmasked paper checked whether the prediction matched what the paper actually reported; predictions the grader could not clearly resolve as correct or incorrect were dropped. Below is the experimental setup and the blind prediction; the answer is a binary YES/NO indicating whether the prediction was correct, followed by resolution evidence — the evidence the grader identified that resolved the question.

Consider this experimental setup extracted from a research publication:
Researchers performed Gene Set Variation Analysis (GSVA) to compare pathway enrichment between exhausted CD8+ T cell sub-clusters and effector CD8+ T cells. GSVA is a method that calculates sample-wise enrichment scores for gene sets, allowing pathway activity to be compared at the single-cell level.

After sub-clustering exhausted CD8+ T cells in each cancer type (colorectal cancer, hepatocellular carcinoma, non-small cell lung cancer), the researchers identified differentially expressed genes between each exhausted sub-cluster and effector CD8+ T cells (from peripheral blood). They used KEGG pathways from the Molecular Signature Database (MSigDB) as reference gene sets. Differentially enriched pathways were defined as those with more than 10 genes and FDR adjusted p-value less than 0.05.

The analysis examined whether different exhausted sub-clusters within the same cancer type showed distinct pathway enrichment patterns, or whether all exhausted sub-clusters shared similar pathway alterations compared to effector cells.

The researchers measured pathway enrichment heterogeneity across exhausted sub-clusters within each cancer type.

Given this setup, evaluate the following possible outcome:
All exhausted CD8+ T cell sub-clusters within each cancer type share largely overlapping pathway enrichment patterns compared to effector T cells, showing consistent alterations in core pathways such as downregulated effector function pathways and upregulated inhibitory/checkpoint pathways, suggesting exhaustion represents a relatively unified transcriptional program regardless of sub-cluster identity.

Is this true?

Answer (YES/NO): NO